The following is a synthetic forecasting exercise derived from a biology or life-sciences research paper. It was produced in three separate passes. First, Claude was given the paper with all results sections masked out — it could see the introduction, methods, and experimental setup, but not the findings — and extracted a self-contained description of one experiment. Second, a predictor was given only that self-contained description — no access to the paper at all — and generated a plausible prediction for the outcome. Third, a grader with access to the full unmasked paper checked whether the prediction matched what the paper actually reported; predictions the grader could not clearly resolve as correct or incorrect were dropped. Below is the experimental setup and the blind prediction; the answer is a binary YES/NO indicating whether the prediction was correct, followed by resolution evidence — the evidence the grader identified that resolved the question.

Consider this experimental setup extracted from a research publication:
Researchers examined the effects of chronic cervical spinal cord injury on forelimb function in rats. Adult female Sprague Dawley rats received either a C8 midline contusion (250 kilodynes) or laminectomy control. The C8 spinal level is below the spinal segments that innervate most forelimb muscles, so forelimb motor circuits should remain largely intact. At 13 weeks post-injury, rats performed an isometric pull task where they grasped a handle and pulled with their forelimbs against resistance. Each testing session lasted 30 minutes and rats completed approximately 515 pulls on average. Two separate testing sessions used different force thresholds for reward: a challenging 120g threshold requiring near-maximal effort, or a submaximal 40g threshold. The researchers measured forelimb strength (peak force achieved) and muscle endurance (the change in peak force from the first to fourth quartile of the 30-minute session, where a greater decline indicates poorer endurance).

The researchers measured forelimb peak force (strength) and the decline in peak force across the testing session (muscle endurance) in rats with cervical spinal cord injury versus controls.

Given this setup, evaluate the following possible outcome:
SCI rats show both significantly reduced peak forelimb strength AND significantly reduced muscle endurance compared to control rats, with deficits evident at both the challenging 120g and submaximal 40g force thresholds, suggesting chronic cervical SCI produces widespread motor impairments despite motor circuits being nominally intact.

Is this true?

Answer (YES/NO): NO